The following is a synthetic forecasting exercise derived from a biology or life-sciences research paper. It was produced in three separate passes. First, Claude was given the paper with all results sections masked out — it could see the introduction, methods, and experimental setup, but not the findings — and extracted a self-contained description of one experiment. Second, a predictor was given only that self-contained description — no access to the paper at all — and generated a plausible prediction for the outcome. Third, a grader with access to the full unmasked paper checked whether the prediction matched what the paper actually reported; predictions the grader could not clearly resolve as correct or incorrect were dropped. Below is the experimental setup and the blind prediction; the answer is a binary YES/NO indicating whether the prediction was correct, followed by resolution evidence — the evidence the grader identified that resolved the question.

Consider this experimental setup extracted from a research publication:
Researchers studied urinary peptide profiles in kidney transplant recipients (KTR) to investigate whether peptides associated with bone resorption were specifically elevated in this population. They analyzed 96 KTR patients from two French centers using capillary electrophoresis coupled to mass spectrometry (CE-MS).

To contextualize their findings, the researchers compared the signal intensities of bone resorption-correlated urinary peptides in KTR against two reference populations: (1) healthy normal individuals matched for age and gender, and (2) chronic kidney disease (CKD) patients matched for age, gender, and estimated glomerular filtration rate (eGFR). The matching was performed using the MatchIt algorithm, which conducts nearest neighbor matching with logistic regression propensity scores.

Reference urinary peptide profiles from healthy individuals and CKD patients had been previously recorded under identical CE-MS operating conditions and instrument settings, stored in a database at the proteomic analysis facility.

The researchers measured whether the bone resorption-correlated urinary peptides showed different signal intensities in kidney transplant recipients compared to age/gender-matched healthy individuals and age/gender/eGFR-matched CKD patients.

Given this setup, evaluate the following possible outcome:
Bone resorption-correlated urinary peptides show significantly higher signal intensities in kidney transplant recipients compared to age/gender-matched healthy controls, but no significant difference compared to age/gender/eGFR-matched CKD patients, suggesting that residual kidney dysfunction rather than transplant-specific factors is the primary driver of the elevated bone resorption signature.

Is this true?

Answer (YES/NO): NO